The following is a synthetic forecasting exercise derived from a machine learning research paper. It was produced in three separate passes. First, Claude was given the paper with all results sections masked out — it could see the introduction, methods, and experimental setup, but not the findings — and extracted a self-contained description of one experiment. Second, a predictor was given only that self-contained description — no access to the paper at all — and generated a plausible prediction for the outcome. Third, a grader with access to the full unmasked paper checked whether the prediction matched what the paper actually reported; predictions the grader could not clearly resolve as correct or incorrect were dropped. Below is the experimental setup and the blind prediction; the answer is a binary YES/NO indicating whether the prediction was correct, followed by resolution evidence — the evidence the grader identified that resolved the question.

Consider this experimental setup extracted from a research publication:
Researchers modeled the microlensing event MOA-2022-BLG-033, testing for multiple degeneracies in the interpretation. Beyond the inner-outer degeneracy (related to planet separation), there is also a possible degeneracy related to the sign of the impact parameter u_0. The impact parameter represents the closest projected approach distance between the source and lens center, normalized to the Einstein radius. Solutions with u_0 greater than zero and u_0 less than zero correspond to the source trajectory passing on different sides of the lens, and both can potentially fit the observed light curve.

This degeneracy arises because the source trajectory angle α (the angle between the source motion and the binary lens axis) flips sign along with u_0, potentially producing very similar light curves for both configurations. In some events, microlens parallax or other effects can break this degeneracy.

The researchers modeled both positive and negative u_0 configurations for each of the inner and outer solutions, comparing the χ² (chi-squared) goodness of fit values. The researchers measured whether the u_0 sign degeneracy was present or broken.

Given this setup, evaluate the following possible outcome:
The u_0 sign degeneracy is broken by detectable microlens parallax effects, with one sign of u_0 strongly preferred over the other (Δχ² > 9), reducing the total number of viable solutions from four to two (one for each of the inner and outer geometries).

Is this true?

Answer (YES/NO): NO